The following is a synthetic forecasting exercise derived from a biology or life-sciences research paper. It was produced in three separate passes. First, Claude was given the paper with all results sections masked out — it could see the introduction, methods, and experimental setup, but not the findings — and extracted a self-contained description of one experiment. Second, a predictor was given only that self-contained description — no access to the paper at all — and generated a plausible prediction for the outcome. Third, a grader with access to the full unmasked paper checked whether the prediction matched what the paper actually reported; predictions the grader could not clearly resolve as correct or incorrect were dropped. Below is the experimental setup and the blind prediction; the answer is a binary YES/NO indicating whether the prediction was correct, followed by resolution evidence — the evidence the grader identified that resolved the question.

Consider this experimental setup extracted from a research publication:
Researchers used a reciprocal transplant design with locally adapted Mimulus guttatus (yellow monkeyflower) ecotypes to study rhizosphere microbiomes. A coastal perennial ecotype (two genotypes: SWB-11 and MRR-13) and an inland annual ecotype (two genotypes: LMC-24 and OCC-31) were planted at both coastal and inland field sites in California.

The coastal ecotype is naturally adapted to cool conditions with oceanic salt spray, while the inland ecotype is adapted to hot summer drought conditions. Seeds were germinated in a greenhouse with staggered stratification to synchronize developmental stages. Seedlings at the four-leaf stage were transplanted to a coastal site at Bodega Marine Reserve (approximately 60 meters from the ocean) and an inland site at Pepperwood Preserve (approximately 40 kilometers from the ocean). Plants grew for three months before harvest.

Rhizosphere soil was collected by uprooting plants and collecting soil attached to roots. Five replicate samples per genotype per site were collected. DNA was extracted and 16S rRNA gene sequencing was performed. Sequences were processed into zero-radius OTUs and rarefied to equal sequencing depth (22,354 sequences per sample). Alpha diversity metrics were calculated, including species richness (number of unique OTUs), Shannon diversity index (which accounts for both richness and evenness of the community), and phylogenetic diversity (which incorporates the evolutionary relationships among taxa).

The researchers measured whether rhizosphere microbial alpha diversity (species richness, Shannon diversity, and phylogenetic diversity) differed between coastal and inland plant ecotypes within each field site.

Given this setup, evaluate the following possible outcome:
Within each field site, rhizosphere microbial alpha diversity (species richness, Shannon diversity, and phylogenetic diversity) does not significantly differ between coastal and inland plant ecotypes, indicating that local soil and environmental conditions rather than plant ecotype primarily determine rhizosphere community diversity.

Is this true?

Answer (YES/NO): NO